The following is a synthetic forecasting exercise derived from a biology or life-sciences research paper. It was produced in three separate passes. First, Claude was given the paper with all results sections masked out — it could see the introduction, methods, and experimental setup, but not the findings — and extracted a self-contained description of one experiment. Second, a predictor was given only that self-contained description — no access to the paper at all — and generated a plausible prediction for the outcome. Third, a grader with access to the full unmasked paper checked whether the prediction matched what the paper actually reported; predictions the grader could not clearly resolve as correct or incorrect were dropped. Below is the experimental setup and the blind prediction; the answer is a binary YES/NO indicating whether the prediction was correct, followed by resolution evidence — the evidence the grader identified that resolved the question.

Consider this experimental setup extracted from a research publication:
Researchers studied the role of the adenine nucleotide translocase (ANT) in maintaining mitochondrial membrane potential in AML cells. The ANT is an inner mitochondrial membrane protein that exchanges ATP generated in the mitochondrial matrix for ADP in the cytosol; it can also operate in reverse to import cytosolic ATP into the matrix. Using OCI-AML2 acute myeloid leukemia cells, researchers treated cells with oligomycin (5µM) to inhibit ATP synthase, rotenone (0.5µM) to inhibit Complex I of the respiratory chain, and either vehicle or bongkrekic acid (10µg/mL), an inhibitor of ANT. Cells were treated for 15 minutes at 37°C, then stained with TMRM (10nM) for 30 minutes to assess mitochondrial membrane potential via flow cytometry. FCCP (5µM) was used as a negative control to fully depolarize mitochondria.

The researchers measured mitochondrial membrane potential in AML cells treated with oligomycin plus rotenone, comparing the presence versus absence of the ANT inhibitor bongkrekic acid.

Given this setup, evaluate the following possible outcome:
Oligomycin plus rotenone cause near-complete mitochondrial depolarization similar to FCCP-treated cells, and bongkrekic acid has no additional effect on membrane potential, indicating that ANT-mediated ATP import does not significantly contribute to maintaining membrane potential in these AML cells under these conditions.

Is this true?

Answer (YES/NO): NO